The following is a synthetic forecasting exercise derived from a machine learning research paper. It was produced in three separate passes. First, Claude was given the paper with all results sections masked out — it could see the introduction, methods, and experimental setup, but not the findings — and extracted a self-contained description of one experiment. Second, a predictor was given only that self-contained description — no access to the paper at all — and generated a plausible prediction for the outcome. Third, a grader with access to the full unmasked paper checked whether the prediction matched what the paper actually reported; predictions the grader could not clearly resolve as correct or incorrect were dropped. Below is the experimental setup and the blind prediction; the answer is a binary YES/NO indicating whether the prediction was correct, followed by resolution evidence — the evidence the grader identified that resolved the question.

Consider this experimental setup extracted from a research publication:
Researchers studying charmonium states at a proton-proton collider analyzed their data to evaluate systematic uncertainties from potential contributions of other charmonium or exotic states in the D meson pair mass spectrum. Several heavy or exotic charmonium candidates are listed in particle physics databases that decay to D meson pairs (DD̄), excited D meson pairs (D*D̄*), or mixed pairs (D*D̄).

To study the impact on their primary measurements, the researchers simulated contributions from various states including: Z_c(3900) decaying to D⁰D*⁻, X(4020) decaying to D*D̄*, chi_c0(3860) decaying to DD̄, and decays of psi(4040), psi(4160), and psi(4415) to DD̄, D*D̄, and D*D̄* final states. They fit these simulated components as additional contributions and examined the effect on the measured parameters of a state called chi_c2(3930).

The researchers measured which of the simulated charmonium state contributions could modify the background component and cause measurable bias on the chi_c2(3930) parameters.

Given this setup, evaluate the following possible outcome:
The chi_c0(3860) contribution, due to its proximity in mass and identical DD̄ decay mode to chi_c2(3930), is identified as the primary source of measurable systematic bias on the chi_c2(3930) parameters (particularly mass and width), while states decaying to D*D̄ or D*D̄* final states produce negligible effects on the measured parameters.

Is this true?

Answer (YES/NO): NO